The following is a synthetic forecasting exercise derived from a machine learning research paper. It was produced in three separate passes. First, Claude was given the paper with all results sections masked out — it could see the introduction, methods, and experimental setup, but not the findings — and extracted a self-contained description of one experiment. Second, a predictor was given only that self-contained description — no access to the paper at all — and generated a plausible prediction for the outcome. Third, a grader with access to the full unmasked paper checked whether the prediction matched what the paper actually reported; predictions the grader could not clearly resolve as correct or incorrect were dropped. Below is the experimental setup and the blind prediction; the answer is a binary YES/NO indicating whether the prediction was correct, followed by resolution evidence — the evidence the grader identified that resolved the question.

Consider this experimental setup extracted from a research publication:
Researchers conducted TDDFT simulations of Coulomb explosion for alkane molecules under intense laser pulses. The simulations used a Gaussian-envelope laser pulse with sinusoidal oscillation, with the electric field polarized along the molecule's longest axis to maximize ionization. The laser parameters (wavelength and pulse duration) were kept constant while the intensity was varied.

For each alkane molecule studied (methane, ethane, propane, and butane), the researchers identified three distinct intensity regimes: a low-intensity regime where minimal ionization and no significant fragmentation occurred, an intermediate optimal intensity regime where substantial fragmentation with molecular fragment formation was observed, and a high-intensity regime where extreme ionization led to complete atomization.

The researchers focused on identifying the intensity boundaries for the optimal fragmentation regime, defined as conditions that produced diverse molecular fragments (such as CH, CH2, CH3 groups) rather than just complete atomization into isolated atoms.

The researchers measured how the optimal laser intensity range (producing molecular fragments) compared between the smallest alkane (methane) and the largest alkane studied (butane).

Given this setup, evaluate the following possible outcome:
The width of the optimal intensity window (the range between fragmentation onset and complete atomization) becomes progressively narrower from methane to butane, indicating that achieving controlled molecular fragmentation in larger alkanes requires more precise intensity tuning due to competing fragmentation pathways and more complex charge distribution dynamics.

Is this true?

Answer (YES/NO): NO